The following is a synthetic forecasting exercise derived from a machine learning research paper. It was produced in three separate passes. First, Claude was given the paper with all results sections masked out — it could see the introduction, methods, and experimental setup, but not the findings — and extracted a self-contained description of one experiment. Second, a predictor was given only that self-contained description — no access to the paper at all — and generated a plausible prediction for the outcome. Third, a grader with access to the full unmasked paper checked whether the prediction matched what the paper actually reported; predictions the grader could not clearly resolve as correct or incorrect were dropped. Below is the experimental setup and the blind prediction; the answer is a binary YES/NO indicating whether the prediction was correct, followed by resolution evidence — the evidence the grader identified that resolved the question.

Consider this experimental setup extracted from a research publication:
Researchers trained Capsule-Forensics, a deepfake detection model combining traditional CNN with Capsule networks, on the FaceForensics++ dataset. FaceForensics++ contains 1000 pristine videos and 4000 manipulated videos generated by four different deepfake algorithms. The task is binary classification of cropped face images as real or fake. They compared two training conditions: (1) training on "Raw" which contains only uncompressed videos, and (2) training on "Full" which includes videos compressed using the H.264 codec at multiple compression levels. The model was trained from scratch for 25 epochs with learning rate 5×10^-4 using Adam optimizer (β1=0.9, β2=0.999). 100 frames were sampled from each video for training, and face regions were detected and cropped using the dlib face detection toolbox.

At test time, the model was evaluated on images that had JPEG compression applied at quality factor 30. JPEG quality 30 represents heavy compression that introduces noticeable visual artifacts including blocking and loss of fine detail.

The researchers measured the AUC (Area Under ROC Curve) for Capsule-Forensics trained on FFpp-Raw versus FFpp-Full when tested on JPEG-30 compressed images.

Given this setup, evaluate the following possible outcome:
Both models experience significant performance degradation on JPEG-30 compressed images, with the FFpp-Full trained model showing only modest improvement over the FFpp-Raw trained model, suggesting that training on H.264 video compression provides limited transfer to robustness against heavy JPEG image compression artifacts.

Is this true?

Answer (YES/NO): NO